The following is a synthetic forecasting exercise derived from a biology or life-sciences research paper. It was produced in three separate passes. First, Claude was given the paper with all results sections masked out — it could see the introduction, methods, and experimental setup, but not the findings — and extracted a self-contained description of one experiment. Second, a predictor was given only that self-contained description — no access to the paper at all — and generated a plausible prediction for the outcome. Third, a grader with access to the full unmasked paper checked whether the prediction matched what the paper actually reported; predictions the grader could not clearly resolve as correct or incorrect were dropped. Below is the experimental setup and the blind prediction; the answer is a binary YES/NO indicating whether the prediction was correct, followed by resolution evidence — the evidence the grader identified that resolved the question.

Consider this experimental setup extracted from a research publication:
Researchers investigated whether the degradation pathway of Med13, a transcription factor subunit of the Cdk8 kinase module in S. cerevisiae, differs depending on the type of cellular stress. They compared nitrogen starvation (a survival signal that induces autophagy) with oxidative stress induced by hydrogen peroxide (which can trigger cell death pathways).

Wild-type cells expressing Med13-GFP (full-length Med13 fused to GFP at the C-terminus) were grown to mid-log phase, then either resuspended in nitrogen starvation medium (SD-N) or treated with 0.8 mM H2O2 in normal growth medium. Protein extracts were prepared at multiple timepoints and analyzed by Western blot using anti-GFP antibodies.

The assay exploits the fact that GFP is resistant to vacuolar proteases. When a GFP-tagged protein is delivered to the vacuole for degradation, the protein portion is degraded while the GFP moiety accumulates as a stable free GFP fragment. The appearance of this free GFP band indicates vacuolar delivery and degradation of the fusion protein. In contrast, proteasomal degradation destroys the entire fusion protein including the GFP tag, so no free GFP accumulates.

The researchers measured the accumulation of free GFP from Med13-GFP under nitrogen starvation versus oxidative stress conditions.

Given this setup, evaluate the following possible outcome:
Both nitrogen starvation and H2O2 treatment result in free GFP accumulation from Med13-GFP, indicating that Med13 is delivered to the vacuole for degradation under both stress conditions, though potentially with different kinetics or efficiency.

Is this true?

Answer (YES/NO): NO